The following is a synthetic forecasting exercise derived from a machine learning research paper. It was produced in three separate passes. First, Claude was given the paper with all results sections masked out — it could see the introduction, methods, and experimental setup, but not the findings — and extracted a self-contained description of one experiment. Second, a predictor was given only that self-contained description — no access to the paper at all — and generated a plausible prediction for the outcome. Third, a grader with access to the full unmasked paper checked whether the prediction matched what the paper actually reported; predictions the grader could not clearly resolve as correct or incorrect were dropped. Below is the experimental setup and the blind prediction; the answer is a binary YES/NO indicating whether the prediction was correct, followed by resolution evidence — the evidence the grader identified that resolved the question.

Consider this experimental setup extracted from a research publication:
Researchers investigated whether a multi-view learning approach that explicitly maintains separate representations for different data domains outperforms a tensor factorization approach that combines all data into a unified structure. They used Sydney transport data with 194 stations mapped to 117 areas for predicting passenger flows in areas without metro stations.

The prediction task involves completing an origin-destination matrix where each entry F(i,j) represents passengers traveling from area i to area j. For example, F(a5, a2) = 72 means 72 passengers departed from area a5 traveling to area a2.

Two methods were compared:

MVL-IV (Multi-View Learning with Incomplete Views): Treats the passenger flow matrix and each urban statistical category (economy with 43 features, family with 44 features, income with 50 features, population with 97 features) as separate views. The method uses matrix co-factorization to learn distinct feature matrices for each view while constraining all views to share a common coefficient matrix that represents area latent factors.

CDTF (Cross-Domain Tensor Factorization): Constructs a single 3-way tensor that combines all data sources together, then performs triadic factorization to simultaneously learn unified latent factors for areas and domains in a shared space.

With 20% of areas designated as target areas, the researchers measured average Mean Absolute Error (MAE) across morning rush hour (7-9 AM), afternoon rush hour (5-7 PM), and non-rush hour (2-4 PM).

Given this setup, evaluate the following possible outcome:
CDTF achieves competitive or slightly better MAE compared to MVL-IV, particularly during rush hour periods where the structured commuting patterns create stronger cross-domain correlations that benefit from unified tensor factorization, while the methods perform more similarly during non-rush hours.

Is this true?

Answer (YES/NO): NO